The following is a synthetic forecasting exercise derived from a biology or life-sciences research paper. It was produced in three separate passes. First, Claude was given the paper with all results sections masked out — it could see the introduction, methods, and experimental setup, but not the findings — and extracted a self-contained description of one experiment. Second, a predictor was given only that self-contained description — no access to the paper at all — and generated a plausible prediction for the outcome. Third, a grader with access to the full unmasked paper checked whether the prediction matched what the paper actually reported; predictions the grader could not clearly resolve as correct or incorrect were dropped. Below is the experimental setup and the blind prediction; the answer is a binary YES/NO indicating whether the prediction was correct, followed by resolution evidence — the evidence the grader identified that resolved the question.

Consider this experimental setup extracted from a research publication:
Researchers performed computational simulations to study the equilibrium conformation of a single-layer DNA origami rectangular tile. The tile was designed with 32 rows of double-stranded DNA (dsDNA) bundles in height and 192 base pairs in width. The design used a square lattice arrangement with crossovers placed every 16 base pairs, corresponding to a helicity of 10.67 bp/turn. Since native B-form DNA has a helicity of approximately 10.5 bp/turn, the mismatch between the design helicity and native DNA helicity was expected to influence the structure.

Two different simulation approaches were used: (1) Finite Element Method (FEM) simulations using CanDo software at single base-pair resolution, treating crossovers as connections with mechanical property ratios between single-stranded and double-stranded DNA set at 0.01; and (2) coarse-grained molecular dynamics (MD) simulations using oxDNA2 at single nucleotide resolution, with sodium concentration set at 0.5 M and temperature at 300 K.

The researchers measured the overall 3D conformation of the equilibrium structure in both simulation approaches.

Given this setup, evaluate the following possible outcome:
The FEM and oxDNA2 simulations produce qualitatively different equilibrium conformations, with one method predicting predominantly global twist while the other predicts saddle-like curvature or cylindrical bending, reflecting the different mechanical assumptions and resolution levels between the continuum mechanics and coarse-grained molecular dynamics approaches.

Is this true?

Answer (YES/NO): NO